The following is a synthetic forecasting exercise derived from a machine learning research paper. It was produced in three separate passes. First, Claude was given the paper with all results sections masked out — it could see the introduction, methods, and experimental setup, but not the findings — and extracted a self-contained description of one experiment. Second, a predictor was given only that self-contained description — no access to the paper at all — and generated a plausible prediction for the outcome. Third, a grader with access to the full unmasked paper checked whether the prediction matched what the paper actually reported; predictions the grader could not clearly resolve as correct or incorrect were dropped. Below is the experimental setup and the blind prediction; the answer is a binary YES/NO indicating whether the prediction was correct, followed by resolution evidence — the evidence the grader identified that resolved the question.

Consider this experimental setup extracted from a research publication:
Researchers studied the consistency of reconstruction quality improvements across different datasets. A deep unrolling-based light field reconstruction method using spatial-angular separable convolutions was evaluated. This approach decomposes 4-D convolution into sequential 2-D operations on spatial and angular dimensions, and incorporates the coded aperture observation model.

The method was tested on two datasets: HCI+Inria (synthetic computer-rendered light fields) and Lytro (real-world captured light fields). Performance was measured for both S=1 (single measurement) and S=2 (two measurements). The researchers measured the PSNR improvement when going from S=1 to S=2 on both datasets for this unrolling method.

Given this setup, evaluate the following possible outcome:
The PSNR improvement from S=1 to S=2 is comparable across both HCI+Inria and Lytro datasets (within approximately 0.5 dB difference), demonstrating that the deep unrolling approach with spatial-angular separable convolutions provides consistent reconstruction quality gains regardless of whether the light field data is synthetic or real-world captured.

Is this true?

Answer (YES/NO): NO